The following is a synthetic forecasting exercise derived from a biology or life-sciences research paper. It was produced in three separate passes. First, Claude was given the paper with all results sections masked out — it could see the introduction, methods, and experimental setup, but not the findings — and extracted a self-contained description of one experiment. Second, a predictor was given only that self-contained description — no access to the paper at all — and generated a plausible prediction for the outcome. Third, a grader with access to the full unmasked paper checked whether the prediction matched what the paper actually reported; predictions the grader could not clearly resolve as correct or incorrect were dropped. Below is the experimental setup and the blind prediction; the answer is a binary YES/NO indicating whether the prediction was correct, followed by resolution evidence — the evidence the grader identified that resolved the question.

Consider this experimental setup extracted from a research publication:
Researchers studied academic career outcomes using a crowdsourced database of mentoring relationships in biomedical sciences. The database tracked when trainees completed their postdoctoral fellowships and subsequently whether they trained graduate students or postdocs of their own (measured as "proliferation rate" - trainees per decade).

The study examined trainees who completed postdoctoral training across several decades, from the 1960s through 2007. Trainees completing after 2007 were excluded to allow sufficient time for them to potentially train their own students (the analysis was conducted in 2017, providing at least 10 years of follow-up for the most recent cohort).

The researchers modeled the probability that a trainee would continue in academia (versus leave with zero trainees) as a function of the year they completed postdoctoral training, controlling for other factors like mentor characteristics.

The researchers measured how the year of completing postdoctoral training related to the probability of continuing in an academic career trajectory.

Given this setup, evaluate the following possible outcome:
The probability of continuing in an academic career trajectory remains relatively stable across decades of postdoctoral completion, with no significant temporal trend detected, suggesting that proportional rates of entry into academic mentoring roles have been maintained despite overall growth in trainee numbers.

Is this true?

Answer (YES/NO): NO